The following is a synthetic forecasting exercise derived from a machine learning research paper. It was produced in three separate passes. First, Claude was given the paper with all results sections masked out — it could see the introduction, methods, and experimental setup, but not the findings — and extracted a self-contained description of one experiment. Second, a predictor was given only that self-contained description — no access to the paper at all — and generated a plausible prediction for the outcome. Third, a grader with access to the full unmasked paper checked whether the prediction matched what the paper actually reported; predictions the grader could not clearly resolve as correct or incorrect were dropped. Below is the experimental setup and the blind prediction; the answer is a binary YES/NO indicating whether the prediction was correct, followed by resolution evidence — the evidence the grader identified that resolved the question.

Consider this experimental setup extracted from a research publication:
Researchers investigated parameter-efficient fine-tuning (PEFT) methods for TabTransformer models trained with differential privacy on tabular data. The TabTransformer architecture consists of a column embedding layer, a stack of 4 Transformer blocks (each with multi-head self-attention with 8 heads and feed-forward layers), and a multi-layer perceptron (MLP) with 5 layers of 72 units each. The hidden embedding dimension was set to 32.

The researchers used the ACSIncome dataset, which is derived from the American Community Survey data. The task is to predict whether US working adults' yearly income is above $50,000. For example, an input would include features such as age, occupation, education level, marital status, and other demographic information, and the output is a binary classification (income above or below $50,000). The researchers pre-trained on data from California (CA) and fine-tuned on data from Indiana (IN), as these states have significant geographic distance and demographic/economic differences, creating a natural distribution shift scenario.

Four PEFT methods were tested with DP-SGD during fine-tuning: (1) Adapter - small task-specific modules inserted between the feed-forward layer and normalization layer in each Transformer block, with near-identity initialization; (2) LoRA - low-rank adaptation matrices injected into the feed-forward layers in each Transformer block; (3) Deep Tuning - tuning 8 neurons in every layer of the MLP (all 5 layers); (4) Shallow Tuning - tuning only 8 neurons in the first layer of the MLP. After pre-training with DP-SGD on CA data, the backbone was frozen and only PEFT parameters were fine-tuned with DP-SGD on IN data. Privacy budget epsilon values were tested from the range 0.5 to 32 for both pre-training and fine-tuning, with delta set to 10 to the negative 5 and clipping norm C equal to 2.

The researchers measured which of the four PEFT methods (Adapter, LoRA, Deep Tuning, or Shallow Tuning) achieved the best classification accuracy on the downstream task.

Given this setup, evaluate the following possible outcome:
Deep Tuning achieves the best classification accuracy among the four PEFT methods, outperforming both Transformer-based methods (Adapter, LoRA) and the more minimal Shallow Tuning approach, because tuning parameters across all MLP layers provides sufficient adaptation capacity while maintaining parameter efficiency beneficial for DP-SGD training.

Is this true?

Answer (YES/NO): NO